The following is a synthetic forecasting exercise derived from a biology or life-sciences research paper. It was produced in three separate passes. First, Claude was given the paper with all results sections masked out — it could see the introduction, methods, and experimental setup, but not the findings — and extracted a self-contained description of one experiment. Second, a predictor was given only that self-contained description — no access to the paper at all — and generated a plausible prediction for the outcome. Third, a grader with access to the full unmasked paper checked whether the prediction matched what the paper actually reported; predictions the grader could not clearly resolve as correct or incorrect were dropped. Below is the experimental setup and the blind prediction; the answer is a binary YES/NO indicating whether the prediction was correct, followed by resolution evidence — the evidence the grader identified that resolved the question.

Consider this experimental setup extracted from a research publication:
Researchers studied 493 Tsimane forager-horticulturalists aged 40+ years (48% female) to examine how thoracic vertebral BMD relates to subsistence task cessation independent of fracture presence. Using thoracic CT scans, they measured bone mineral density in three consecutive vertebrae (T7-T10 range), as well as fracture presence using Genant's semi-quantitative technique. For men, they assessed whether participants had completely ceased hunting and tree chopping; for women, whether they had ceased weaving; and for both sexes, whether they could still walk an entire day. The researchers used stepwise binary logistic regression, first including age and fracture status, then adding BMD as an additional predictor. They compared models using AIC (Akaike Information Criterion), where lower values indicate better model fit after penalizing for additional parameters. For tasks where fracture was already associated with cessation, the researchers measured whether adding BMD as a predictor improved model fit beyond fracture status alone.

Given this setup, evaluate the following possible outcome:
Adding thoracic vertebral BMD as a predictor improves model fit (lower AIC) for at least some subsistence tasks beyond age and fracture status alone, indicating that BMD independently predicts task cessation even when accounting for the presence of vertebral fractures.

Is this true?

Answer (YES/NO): NO